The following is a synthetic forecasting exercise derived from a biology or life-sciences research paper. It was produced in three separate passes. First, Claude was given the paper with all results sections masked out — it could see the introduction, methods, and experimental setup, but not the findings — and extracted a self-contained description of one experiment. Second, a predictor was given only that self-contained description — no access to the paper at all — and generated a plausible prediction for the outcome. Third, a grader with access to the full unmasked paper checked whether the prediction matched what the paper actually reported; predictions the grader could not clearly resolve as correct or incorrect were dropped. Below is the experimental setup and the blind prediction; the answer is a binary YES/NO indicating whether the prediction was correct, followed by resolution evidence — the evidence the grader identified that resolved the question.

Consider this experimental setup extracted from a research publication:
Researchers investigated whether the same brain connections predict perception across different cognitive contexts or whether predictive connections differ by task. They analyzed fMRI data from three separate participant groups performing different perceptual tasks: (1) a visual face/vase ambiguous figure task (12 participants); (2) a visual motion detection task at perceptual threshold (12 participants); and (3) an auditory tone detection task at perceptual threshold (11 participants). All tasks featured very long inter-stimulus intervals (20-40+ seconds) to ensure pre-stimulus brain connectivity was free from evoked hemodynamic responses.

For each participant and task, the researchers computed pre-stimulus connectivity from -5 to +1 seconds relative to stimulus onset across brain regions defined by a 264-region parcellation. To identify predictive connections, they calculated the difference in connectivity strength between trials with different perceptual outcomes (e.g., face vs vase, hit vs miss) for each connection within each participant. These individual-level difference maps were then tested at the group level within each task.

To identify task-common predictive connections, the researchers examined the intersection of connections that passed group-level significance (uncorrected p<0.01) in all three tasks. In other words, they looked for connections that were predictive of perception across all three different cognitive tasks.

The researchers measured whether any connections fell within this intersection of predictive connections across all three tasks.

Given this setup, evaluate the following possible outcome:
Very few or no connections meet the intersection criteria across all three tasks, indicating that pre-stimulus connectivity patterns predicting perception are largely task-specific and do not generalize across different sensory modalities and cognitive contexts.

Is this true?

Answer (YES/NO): YES